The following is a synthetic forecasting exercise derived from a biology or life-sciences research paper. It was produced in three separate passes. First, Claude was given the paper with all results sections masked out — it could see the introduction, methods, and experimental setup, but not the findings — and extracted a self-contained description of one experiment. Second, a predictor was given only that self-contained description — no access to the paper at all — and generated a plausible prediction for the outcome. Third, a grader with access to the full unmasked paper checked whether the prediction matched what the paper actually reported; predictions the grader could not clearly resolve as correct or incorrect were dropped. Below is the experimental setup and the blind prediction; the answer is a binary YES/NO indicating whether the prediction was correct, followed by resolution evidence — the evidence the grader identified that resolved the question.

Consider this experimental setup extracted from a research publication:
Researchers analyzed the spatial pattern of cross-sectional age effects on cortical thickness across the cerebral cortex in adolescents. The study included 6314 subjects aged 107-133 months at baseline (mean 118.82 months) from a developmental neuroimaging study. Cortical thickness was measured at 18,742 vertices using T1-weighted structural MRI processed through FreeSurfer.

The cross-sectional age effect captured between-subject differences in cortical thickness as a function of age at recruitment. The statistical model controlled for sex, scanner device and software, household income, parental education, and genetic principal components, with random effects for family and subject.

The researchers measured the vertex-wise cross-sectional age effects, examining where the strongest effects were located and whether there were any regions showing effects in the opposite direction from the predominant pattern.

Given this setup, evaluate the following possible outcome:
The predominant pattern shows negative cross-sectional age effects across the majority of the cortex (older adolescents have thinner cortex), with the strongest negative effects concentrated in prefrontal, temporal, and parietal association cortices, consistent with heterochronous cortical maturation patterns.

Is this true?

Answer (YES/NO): NO